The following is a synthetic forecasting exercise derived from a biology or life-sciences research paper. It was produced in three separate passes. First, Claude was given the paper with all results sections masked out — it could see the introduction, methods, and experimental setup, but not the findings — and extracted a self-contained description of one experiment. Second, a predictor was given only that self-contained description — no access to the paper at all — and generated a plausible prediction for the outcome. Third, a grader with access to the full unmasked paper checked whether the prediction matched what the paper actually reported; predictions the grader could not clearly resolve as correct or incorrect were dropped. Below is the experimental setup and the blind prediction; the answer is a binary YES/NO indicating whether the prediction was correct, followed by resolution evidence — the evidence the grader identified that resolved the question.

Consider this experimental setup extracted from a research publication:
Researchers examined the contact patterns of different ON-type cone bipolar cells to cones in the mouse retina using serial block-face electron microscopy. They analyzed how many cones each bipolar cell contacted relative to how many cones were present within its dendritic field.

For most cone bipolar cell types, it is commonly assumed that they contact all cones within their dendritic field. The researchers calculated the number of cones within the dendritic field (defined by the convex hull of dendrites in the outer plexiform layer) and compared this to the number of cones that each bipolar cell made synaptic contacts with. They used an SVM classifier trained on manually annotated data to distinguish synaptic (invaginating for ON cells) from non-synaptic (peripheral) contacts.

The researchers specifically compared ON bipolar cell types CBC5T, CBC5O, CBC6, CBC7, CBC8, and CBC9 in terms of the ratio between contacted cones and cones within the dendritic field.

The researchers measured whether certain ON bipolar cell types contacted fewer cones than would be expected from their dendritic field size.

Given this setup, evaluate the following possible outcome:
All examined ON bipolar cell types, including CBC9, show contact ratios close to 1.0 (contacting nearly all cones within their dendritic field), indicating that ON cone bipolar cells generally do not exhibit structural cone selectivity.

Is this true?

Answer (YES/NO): NO